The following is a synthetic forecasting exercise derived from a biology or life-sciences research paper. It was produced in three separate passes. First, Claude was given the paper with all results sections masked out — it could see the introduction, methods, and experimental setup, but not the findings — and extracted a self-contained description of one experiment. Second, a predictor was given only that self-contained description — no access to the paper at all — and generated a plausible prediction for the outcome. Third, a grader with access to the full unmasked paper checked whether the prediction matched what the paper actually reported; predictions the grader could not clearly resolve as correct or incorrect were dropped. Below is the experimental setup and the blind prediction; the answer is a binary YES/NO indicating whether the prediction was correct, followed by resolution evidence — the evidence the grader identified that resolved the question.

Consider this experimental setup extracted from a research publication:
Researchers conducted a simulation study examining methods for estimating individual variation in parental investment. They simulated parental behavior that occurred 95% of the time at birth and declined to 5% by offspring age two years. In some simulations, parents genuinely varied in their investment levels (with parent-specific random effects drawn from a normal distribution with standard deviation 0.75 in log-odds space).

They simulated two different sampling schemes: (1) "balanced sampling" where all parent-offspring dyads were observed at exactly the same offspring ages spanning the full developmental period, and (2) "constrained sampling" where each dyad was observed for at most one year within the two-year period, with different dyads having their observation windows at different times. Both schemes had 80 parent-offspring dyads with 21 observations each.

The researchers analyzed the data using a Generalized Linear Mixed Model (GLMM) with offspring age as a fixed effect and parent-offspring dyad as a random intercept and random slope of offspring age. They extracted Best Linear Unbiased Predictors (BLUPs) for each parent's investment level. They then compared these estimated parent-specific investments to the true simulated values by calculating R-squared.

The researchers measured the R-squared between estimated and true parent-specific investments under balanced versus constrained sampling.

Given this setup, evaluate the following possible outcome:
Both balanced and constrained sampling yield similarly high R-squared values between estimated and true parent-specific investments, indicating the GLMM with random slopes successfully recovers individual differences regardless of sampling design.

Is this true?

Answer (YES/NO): YES